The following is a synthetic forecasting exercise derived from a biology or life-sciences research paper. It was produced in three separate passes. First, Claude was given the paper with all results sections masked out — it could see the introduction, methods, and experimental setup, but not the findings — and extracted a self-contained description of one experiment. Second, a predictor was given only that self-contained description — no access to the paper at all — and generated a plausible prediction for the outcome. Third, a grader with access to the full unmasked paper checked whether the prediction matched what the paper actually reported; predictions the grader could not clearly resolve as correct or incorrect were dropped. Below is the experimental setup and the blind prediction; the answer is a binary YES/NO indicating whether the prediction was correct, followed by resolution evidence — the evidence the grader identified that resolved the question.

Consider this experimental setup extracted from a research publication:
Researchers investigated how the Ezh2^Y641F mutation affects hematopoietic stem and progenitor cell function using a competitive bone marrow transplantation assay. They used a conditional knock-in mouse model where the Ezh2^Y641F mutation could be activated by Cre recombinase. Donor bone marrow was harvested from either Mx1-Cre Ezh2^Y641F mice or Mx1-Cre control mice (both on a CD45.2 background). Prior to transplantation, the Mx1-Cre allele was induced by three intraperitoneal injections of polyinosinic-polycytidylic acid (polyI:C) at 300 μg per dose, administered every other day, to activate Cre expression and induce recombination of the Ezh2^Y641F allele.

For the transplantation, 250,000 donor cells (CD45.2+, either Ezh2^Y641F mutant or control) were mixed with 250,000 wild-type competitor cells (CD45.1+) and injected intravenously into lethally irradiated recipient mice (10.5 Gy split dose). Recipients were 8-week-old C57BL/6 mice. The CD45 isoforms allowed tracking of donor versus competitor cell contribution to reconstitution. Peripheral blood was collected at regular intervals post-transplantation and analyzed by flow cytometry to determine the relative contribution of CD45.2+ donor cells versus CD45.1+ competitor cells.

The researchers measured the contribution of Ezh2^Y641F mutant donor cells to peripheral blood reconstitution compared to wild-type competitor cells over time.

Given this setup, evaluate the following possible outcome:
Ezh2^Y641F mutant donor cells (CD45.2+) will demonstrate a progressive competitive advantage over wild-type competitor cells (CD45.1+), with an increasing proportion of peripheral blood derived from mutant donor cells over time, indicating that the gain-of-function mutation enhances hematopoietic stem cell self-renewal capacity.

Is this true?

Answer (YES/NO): NO